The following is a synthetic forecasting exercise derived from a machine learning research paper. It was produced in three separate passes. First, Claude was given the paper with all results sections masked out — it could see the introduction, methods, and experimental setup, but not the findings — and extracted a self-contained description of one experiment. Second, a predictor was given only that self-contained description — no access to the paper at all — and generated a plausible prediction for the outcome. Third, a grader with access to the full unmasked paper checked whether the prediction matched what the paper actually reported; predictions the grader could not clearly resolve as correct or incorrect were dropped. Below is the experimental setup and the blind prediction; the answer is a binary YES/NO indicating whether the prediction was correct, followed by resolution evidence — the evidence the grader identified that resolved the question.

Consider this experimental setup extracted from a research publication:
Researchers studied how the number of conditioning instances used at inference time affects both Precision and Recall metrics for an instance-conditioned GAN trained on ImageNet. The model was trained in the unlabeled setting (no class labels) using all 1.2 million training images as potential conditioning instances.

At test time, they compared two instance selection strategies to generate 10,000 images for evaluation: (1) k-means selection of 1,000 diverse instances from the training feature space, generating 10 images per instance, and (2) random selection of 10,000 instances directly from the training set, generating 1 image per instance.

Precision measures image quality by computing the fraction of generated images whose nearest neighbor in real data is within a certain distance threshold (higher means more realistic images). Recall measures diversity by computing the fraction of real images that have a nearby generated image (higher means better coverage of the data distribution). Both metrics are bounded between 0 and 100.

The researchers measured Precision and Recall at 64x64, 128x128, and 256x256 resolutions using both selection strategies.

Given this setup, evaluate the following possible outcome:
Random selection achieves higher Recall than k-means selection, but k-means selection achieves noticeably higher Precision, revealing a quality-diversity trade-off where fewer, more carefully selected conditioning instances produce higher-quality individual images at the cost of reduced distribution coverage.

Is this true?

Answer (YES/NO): YES